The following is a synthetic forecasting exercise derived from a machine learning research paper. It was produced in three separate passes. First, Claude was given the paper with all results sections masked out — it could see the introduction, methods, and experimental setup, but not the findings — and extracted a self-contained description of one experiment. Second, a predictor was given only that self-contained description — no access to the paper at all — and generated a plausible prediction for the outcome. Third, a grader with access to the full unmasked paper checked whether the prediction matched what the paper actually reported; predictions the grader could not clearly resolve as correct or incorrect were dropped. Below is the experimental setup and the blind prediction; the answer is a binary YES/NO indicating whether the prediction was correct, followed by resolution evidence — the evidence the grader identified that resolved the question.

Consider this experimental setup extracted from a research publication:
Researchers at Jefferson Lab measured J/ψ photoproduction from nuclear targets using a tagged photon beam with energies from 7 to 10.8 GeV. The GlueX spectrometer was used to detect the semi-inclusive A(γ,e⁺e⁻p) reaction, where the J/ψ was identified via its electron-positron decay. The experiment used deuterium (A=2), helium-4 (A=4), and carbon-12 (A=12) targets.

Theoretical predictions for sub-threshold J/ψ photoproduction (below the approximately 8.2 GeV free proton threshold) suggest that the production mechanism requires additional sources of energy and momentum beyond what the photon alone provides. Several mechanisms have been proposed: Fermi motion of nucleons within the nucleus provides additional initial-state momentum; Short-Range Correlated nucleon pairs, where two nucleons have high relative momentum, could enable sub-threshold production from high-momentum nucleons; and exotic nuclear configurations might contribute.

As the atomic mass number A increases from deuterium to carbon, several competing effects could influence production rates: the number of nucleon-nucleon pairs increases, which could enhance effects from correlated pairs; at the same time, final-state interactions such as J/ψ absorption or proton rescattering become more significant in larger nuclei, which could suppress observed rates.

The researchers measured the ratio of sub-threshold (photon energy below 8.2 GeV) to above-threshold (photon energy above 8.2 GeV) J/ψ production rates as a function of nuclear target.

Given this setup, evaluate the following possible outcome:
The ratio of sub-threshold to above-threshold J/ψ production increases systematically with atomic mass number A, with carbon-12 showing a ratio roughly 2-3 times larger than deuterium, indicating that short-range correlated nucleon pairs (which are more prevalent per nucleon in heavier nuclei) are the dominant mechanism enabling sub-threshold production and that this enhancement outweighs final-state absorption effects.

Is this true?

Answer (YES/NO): NO